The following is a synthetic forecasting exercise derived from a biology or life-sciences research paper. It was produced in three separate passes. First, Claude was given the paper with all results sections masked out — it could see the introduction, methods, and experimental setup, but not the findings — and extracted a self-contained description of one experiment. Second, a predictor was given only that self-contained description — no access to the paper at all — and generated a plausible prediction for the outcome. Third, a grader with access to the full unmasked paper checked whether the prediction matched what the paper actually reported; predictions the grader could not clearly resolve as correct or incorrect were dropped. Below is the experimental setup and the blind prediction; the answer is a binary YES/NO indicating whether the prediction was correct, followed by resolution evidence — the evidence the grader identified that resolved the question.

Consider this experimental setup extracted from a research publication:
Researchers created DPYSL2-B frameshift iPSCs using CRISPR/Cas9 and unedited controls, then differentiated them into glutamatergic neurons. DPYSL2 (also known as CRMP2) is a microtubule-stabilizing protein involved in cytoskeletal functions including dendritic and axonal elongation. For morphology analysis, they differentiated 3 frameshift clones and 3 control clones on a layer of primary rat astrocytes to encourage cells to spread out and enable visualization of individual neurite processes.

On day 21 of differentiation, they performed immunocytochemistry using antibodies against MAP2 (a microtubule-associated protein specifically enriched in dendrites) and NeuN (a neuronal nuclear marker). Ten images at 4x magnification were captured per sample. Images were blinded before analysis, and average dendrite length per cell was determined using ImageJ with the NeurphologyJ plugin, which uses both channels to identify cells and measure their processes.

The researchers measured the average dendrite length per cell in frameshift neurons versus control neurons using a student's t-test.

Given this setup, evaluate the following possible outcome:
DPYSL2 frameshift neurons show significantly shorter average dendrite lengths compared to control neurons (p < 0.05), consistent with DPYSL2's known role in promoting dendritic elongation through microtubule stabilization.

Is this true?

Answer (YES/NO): YES